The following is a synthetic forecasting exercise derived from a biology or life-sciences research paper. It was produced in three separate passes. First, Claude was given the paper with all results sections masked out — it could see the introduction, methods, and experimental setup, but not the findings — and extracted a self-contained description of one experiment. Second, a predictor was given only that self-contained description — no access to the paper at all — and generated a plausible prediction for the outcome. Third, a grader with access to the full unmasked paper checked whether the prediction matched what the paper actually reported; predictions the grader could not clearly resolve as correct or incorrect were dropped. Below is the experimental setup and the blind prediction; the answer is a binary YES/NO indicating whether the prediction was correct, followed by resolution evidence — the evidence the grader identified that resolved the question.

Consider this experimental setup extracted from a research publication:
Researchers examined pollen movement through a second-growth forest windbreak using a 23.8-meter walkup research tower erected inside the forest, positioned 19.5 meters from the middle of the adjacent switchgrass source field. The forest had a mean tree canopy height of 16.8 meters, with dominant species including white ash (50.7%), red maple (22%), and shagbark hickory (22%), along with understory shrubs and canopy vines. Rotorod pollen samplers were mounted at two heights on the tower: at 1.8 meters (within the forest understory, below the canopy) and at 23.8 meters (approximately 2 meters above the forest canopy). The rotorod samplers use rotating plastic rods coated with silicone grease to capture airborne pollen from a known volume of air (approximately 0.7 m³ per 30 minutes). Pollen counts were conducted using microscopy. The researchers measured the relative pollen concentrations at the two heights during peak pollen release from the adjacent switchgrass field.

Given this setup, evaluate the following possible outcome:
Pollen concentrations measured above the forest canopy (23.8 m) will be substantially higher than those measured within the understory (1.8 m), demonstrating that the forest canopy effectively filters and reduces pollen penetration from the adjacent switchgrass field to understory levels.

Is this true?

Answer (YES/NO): NO